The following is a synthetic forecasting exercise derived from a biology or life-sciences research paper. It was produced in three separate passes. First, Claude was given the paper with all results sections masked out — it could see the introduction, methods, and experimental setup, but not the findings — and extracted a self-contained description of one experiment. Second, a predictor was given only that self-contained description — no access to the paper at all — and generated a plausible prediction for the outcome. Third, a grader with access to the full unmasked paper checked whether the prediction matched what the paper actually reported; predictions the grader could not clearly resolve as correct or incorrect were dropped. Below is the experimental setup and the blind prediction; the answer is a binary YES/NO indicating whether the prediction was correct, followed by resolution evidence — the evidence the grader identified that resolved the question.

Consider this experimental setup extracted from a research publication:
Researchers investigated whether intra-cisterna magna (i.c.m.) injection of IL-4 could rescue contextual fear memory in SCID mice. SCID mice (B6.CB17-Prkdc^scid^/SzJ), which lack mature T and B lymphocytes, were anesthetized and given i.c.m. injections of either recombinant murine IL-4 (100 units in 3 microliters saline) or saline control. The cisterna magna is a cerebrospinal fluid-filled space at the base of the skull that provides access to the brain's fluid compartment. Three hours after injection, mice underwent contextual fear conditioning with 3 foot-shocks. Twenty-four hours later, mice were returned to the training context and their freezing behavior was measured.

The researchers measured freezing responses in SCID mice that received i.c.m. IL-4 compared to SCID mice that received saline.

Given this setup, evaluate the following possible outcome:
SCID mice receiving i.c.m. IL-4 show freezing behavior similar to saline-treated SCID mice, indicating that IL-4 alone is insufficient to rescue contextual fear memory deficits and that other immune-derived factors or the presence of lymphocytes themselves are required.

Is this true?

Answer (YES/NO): NO